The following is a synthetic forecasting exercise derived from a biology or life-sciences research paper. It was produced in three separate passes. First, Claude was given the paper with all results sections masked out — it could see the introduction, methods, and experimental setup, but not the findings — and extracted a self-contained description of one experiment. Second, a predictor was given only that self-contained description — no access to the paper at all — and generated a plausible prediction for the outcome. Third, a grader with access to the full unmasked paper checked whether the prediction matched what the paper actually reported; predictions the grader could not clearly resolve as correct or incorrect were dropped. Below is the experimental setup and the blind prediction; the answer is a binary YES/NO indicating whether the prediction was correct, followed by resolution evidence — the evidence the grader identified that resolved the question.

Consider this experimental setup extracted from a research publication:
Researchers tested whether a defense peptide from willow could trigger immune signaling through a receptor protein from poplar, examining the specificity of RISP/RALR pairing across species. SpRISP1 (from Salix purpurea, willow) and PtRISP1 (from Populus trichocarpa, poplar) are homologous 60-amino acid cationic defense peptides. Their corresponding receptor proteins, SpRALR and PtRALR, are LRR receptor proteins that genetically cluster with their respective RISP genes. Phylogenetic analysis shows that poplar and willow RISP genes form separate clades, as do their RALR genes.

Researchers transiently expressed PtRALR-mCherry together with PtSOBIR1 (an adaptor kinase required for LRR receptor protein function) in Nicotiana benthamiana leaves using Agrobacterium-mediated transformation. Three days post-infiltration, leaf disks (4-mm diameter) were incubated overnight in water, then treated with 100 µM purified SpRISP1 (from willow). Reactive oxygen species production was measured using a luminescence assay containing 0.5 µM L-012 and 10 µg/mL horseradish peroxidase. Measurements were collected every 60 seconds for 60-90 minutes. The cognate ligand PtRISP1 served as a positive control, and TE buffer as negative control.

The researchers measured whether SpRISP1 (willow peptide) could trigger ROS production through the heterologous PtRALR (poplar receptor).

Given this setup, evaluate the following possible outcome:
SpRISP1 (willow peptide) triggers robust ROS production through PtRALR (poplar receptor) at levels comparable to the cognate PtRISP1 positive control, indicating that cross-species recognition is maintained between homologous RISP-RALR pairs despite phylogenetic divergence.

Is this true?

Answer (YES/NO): NO